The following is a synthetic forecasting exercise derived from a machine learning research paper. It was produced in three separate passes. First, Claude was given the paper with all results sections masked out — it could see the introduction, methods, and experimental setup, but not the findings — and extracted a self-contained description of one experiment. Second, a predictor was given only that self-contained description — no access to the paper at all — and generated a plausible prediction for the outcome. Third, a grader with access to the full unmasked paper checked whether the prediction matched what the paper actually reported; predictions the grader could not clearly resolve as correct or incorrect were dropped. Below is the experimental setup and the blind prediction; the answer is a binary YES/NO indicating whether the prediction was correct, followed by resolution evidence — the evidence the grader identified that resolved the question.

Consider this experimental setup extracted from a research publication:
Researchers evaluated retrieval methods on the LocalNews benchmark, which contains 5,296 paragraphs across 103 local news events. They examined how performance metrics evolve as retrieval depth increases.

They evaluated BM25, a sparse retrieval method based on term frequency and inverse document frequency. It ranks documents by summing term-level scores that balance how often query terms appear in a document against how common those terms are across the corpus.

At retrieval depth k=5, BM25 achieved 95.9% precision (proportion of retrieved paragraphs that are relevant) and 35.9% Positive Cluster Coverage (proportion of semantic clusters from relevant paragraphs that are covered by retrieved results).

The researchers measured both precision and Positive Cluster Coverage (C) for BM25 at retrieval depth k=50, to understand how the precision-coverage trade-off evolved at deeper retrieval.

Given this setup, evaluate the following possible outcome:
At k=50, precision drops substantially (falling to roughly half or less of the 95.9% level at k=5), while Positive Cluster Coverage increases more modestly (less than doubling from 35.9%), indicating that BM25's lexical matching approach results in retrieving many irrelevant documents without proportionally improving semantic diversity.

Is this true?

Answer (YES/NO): NO